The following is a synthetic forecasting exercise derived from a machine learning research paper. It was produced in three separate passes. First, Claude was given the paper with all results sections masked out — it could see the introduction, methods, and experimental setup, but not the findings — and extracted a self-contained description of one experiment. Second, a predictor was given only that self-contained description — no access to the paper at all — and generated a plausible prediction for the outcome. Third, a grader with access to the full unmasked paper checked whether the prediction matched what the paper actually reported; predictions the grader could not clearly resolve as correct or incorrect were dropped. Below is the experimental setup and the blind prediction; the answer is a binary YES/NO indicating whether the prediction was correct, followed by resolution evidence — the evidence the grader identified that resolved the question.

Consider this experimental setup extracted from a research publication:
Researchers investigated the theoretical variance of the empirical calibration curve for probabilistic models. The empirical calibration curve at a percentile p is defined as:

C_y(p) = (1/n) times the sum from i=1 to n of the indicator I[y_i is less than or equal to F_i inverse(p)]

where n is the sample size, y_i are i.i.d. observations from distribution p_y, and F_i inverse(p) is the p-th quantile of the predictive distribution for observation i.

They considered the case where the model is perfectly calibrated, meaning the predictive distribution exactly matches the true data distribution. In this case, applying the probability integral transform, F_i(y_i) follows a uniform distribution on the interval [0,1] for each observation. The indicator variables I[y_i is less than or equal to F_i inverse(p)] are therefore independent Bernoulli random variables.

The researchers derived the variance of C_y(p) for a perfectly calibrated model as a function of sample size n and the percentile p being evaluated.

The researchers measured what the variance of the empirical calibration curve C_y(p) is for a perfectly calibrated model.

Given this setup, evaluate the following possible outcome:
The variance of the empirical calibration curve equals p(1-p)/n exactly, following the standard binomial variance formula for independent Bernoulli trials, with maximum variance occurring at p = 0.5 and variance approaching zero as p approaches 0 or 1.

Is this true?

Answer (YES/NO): YES